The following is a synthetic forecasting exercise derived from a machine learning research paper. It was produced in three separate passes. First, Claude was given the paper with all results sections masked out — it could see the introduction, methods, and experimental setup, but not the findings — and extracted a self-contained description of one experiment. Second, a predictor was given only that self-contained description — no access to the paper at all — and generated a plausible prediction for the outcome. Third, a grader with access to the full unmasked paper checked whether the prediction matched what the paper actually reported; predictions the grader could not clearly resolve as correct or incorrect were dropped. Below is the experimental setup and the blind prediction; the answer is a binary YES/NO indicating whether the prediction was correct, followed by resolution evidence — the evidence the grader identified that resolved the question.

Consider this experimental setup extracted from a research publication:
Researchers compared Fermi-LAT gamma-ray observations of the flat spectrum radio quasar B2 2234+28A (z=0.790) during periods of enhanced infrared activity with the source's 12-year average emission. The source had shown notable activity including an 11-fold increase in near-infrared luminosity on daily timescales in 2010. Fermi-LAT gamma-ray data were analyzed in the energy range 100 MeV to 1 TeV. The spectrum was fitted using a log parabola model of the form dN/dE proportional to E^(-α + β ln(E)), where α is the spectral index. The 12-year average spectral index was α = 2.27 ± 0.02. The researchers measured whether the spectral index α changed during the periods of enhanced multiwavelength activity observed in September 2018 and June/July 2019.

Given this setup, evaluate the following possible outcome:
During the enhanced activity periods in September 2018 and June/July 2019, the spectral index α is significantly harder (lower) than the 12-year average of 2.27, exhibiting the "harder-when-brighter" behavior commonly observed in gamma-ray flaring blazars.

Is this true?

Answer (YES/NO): YES